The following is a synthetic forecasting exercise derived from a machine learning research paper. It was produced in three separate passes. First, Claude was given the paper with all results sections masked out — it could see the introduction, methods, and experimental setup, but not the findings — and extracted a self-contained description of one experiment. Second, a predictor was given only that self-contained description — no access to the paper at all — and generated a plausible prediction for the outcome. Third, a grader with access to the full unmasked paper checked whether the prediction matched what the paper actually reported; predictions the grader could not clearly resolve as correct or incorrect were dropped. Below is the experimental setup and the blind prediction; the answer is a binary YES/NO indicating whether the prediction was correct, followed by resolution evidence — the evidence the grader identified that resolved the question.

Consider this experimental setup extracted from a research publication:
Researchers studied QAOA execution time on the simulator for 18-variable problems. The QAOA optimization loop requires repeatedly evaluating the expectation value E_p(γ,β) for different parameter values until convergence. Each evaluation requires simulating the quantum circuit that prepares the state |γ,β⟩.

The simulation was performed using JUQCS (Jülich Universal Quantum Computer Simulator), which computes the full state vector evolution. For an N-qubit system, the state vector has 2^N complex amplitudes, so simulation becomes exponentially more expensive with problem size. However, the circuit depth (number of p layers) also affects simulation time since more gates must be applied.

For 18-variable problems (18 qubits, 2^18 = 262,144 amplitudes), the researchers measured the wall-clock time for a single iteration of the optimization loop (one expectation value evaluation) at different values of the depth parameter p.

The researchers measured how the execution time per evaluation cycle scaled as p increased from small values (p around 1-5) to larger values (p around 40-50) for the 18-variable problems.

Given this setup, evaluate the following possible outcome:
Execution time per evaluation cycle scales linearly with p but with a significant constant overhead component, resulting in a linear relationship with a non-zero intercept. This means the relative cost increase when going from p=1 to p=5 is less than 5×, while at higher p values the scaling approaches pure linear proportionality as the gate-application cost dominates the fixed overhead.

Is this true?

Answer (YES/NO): NO